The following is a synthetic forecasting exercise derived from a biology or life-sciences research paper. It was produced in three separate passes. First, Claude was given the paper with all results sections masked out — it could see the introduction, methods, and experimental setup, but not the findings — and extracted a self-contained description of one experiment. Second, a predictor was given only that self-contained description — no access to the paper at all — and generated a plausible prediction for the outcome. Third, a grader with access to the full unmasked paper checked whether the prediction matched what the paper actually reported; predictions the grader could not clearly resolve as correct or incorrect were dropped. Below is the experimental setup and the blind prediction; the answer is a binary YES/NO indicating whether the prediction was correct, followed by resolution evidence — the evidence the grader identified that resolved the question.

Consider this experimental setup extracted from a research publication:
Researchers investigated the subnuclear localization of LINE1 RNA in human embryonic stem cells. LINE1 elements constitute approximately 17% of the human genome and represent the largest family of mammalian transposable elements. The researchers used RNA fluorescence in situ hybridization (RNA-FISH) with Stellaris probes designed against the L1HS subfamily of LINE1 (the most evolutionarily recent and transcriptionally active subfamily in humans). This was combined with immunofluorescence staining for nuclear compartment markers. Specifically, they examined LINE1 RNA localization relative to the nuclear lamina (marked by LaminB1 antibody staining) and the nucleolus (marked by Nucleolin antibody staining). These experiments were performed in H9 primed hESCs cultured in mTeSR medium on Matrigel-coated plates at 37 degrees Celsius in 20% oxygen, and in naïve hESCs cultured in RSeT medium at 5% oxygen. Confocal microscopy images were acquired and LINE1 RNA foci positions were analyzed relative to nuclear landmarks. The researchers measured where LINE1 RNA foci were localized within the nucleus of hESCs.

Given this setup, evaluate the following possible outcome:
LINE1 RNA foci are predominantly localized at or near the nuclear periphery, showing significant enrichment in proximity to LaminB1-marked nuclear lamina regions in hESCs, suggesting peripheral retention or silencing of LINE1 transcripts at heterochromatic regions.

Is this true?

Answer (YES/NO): NO